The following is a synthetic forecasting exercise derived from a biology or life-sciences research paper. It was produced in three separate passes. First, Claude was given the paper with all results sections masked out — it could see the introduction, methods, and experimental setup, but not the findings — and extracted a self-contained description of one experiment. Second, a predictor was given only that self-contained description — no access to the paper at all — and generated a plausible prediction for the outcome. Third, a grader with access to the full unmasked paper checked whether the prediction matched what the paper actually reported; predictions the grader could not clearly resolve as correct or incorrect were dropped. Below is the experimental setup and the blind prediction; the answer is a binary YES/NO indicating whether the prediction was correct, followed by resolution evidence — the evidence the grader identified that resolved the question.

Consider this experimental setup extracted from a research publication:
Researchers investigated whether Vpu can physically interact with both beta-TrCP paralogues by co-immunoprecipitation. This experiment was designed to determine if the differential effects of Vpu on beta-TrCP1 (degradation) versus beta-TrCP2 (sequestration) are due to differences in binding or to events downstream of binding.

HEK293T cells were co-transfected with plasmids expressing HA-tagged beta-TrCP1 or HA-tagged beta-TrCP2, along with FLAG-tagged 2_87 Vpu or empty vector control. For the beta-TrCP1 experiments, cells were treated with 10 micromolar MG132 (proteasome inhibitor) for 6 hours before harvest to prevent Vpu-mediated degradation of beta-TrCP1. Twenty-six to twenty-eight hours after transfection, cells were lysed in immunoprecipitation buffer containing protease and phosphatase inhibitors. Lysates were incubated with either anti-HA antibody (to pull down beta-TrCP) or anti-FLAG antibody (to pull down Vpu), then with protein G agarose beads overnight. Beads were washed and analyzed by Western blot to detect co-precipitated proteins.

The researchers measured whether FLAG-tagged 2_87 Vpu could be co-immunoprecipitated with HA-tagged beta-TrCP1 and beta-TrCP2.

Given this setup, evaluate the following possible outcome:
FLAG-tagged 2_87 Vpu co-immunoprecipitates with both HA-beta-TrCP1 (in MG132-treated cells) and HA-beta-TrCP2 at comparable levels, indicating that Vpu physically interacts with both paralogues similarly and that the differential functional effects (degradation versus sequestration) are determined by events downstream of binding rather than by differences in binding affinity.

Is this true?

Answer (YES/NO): YES